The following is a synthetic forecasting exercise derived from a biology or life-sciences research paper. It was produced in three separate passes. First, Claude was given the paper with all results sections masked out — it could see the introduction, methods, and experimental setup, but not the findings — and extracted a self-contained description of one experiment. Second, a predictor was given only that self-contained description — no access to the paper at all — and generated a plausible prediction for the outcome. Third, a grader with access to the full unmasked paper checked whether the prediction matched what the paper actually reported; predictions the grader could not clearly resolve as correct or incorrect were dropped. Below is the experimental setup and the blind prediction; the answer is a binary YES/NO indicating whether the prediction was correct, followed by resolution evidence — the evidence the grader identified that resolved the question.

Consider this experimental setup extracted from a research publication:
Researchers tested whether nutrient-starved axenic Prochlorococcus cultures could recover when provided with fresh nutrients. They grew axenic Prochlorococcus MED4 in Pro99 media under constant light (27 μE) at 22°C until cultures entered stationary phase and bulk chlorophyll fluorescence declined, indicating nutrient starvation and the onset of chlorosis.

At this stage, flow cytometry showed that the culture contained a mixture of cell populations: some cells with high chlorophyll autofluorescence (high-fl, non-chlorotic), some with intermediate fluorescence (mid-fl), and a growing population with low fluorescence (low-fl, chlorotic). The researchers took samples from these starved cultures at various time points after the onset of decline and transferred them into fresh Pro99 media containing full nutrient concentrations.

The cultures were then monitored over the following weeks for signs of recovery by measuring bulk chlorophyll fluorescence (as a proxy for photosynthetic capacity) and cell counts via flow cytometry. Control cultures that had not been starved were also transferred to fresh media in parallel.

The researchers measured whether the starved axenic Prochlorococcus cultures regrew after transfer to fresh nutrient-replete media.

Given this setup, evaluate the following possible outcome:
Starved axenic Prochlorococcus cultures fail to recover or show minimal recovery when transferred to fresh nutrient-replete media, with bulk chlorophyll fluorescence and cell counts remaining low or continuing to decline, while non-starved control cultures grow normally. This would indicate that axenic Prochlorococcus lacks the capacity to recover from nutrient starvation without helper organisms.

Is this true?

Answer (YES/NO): YES